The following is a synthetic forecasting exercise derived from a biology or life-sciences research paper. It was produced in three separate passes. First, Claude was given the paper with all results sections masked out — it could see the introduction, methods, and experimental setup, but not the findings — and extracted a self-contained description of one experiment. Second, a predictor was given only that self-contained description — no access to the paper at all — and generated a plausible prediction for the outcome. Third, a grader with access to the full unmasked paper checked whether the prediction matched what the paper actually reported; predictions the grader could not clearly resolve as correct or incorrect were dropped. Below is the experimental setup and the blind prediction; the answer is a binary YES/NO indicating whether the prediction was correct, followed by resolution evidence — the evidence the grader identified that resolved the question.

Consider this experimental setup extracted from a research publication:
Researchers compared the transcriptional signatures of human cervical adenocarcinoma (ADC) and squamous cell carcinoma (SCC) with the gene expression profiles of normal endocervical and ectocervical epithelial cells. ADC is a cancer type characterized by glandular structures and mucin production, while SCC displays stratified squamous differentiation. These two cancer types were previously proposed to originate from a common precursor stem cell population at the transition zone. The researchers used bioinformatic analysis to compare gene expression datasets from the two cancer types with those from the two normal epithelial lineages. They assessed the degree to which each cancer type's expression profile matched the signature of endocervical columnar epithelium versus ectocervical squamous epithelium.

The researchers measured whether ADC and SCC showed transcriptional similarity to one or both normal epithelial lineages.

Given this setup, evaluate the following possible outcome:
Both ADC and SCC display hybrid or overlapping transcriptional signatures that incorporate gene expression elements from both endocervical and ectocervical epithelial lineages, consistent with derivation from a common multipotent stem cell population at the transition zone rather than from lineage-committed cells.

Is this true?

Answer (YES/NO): NO